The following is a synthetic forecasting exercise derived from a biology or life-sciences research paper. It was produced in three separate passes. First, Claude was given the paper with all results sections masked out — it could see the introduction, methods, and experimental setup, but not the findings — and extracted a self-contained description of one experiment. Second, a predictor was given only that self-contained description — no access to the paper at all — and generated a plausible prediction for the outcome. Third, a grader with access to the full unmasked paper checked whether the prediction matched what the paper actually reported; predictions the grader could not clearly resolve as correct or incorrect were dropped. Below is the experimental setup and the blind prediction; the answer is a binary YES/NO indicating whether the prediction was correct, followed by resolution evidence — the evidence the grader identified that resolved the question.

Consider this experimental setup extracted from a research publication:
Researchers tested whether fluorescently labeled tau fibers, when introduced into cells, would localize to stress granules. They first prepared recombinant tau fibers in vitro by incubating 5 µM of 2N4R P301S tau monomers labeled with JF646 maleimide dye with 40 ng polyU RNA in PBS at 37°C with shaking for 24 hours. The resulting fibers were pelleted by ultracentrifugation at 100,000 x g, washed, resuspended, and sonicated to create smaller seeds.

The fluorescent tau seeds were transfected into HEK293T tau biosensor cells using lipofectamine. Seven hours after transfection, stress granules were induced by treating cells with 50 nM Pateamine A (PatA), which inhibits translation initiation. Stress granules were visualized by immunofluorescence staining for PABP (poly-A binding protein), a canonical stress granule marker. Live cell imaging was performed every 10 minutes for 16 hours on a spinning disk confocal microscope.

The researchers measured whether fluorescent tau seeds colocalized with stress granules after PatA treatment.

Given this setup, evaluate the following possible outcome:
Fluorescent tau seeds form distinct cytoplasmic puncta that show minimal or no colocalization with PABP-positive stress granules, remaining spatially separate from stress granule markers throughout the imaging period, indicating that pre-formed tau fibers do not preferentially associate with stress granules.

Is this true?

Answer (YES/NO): YES